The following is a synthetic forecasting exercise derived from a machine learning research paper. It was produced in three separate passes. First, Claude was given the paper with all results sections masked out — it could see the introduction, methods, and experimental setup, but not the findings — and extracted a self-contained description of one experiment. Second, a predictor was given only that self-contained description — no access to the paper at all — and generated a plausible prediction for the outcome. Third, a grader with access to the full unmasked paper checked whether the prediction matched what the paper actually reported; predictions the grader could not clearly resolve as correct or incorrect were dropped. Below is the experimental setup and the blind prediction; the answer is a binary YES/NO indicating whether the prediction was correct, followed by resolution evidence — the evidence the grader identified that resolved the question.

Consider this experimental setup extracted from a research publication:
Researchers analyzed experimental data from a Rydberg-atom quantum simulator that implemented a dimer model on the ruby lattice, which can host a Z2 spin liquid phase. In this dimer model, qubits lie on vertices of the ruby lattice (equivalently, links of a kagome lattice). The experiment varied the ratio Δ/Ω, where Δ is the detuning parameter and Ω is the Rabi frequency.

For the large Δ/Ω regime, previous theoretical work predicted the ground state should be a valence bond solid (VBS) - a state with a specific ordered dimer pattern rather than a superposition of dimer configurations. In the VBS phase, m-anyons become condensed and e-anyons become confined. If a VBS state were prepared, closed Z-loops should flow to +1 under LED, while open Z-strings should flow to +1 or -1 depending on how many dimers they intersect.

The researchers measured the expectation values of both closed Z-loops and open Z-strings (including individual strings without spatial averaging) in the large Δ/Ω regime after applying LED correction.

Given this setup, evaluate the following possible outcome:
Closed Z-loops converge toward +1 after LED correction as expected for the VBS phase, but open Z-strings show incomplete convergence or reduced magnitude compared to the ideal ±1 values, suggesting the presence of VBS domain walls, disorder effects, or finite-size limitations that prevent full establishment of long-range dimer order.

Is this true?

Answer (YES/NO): NO